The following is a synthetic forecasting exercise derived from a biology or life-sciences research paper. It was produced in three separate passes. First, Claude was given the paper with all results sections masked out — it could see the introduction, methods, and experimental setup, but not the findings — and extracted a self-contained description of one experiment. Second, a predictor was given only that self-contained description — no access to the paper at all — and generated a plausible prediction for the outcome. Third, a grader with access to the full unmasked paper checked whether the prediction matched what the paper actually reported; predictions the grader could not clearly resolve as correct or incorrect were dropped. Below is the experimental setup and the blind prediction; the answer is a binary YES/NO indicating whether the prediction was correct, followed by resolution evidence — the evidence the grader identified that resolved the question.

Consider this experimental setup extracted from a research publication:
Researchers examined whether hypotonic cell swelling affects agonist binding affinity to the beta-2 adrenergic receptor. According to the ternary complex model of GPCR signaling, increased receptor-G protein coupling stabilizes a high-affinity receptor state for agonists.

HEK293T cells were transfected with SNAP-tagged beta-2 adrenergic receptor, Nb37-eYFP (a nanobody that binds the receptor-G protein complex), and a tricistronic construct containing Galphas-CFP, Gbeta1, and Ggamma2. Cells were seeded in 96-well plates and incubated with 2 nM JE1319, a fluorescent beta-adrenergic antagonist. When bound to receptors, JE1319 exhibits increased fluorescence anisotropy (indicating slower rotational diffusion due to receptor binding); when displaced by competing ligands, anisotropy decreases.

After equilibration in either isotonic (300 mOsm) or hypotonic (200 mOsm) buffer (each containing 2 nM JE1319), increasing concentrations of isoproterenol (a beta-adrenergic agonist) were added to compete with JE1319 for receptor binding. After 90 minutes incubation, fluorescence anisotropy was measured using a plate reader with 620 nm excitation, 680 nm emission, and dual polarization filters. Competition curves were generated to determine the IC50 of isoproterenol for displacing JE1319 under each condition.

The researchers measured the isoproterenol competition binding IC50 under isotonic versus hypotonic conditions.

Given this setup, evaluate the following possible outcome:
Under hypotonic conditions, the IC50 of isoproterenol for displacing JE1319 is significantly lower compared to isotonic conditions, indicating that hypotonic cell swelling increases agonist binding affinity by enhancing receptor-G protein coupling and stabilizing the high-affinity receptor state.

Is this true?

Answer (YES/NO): YES